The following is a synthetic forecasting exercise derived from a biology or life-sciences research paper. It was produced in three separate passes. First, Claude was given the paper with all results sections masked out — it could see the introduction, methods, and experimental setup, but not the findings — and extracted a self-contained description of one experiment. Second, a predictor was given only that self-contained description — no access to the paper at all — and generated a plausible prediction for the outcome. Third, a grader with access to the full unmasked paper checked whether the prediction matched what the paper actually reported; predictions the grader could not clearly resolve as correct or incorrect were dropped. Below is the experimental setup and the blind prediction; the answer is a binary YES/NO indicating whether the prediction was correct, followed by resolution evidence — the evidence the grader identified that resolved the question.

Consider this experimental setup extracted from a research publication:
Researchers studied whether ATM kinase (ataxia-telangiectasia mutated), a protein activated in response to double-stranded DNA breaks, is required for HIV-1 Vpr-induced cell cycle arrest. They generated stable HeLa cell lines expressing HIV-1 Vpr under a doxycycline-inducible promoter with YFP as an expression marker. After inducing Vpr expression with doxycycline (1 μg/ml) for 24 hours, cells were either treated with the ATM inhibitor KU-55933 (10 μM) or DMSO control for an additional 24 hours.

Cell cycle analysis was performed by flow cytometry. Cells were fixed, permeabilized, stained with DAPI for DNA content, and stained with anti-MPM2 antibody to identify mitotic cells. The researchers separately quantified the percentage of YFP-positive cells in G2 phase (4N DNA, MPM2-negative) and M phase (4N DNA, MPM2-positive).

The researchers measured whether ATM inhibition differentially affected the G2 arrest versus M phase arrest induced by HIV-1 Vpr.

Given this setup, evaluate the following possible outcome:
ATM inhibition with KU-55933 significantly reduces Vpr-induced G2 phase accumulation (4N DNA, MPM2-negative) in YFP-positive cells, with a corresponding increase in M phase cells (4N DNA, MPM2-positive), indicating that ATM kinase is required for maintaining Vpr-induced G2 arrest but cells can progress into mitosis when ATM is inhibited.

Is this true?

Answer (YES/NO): NO